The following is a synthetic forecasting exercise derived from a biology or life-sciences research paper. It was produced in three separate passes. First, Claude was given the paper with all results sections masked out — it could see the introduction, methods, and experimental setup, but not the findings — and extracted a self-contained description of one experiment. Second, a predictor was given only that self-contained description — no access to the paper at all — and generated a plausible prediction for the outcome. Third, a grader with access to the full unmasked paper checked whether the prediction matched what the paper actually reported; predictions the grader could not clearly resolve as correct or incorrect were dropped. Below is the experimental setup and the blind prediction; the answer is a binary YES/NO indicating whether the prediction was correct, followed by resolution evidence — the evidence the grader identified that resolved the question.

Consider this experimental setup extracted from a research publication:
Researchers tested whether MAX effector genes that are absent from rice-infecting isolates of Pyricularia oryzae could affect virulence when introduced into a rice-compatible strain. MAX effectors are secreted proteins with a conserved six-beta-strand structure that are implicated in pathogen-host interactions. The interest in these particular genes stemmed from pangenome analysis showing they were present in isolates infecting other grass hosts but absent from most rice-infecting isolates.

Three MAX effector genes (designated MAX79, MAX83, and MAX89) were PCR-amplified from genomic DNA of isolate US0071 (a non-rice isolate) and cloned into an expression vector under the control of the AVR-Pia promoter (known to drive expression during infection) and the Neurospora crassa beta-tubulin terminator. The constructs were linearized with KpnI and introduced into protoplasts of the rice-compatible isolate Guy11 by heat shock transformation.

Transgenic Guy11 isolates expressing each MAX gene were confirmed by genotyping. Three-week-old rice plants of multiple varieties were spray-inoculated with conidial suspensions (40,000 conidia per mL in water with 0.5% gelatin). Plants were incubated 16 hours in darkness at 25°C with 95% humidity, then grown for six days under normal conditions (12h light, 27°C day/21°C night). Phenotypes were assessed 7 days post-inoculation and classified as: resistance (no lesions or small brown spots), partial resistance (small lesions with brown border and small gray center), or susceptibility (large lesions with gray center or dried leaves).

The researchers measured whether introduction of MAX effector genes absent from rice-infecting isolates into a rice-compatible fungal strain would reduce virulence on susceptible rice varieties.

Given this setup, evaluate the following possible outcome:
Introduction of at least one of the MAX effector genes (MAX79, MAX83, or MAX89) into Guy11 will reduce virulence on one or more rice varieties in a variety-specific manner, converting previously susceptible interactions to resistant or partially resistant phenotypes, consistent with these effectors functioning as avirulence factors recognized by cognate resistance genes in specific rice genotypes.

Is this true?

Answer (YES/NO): NO